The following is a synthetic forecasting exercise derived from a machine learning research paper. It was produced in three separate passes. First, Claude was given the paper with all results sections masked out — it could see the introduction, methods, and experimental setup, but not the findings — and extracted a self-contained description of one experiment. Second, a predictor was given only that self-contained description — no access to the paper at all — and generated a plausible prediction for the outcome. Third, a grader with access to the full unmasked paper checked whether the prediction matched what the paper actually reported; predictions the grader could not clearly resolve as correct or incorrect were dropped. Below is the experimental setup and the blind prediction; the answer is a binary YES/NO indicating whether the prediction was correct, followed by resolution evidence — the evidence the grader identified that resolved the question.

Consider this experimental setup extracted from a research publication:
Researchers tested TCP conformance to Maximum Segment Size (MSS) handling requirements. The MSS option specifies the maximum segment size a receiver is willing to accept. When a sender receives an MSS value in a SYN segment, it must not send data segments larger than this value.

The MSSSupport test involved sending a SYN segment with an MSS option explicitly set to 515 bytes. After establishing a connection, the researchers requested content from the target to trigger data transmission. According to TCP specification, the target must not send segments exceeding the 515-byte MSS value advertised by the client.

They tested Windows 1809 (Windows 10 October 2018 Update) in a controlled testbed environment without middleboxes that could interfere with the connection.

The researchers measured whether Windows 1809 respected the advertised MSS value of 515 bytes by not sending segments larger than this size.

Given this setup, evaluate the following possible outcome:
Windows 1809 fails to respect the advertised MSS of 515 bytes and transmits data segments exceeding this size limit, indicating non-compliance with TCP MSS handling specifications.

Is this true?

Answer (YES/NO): YES